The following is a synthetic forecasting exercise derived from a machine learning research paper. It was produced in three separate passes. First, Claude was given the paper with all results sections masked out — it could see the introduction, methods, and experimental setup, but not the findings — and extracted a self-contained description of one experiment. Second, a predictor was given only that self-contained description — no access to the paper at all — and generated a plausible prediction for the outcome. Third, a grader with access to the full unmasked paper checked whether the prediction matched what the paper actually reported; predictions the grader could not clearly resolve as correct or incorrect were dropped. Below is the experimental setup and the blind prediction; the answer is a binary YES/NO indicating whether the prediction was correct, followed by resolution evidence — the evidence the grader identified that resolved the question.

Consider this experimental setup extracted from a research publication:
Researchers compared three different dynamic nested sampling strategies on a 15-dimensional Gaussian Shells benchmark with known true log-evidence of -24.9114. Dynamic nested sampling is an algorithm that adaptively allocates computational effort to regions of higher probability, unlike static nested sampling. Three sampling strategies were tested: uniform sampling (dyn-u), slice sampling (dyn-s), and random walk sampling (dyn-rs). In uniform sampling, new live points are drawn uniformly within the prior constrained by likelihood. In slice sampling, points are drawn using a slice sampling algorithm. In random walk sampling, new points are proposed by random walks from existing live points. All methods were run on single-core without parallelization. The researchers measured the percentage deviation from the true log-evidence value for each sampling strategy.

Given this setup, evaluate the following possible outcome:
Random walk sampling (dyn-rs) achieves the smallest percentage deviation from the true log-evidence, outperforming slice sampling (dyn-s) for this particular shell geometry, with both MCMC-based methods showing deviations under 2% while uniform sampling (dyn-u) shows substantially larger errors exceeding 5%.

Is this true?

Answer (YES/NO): NO